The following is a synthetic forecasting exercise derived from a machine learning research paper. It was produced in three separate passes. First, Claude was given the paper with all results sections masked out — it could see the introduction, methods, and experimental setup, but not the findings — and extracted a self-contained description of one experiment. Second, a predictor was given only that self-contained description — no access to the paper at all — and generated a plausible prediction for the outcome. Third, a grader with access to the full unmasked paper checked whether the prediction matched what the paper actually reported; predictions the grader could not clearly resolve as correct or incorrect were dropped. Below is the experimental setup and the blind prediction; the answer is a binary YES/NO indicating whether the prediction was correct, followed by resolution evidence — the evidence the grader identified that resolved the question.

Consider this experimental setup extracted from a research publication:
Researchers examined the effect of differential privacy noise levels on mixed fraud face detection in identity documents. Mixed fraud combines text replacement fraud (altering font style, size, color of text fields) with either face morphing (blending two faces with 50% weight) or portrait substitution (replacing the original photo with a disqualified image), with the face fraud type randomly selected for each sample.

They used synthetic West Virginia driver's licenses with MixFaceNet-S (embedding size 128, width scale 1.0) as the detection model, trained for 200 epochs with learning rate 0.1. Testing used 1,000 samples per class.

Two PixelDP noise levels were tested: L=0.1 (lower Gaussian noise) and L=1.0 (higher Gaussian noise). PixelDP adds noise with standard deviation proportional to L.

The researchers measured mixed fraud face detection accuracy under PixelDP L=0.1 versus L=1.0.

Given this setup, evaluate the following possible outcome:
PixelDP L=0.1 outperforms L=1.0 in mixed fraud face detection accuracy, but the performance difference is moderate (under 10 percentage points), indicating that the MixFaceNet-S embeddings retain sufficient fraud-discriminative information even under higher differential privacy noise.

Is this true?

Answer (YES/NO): NO